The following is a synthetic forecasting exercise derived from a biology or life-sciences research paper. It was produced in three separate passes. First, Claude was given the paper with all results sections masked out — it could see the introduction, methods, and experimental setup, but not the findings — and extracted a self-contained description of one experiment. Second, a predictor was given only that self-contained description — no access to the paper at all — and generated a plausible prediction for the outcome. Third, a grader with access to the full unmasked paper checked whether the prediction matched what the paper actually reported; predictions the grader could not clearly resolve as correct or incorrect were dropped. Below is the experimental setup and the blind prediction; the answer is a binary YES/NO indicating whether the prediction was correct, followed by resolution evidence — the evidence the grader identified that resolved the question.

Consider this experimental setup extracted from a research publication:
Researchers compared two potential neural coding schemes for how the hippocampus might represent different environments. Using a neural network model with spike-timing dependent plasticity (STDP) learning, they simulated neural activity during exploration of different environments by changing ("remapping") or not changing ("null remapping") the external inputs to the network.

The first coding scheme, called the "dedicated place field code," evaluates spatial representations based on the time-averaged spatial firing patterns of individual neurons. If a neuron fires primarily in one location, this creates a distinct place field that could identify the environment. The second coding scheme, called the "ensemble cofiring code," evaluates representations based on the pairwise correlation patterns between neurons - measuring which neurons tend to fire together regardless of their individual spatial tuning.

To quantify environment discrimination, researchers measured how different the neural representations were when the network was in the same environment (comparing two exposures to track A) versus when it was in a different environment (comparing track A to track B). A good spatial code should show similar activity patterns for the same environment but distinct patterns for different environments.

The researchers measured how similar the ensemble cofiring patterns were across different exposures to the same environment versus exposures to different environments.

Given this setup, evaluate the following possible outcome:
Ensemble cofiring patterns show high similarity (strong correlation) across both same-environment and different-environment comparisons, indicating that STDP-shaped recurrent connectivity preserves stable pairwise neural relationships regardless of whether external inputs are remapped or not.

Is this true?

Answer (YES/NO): NO